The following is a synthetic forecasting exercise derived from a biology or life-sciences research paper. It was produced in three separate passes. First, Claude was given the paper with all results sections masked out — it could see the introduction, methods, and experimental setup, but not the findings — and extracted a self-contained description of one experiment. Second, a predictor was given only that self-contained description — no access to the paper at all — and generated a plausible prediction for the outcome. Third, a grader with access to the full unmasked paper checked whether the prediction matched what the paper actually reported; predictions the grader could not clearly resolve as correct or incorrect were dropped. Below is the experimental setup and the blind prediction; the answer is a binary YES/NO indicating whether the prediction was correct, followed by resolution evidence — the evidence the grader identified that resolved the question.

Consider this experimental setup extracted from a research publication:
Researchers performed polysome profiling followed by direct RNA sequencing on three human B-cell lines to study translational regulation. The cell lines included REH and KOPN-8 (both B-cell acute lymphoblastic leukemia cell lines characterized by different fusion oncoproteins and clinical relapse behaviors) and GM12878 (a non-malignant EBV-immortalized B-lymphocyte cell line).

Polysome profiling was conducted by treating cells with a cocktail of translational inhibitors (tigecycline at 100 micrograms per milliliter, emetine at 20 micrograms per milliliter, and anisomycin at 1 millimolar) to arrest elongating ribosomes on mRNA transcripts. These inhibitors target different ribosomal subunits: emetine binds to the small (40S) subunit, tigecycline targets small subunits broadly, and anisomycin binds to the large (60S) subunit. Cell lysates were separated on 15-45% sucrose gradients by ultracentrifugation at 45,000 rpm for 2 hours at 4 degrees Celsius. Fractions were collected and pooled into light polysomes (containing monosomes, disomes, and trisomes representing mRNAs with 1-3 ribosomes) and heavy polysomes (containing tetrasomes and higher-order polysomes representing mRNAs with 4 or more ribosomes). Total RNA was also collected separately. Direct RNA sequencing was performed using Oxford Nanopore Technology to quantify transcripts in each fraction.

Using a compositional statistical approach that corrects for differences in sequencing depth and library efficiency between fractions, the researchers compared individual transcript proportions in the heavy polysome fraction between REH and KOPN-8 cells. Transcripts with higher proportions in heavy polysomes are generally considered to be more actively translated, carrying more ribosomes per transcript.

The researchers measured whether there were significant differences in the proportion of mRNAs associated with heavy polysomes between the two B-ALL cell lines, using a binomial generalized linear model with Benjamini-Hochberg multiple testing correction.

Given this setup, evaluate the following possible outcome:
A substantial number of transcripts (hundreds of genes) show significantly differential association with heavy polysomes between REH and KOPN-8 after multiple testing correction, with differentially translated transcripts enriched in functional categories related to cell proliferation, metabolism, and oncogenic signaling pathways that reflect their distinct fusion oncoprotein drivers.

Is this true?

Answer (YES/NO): NO